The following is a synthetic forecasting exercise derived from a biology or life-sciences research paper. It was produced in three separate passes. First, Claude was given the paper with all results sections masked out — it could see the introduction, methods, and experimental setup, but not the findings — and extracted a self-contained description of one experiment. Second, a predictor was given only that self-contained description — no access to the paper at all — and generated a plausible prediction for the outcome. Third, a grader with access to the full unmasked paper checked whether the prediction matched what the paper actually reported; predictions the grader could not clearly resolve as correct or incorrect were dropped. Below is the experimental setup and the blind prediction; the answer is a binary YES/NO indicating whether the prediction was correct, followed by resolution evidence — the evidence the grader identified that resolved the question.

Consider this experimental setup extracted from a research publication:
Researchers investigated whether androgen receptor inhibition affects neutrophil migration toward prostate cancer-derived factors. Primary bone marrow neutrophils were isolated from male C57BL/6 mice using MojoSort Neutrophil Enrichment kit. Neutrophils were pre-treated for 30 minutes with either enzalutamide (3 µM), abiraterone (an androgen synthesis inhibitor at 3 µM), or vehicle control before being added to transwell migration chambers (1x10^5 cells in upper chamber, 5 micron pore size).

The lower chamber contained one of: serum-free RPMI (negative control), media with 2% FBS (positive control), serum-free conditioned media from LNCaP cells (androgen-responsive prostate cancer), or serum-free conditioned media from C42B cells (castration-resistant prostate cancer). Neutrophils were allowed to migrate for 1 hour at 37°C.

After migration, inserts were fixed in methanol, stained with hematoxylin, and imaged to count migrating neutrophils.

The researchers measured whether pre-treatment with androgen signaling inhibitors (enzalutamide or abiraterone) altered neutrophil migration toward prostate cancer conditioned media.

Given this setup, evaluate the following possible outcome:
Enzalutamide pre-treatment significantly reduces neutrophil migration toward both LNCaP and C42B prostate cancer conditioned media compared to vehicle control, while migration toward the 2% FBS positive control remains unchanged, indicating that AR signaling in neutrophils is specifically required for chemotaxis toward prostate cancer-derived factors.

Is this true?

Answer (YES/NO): NO